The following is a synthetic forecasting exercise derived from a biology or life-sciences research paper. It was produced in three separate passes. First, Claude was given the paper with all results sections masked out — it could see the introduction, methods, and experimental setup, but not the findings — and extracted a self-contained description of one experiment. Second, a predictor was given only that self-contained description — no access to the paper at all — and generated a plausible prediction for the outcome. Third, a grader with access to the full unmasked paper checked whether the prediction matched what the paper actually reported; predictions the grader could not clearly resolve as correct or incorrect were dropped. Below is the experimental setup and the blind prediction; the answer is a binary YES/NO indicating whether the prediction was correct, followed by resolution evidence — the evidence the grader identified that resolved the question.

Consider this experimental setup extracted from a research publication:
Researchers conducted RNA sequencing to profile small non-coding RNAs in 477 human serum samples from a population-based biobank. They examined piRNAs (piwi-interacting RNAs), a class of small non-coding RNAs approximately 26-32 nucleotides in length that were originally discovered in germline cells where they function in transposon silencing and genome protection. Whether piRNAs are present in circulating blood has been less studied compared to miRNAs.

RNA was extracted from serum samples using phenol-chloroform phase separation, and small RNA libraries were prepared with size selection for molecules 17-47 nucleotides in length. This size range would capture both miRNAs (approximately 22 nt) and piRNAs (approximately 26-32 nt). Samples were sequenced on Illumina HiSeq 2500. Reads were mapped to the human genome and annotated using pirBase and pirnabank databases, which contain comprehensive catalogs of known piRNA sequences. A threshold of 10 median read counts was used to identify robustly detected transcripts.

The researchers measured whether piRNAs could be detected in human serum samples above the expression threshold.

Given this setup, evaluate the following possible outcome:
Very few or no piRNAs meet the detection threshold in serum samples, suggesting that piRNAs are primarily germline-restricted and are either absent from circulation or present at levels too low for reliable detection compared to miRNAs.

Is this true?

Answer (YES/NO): NO